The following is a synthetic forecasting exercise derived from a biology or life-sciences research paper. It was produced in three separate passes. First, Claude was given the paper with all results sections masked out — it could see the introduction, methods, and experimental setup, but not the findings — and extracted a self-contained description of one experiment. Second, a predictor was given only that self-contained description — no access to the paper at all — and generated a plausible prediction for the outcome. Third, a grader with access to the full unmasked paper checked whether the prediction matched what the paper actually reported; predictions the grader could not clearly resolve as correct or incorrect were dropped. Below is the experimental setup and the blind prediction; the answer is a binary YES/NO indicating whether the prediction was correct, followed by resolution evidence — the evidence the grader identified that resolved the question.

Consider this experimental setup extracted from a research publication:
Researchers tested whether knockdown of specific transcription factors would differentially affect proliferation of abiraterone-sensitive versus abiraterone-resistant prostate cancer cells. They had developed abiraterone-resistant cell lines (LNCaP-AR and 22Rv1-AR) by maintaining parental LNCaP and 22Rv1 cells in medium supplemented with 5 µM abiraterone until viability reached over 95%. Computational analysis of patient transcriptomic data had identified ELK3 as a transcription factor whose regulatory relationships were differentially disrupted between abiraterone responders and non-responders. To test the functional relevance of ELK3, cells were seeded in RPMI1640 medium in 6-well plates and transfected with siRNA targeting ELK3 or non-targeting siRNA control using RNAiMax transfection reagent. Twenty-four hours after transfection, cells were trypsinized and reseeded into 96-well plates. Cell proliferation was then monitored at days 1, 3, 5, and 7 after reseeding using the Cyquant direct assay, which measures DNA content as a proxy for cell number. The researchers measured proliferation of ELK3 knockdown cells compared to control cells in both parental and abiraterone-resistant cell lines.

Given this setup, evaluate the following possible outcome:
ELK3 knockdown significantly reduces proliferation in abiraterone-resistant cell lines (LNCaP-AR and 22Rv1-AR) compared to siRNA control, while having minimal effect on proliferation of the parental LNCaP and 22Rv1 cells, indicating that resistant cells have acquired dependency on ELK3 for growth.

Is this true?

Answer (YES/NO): NO